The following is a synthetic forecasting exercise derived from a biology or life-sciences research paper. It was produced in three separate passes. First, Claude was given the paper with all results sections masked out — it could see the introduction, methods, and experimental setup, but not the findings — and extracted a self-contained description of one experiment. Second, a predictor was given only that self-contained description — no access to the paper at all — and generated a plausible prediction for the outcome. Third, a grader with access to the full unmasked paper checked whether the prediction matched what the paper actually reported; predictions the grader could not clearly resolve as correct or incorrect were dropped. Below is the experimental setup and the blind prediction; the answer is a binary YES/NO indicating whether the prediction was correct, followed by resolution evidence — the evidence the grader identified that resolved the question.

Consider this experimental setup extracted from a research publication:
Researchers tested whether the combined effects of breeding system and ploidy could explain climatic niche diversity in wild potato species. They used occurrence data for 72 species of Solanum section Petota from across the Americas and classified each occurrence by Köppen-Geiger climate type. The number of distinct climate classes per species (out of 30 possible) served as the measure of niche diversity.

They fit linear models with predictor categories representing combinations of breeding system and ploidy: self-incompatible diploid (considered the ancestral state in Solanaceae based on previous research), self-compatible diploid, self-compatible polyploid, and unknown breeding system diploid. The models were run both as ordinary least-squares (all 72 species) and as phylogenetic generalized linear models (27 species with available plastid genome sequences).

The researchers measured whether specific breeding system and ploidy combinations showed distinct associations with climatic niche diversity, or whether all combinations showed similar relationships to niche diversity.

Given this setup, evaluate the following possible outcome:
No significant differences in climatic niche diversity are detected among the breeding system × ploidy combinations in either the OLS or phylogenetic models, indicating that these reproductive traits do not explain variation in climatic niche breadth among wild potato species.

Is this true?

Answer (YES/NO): NO